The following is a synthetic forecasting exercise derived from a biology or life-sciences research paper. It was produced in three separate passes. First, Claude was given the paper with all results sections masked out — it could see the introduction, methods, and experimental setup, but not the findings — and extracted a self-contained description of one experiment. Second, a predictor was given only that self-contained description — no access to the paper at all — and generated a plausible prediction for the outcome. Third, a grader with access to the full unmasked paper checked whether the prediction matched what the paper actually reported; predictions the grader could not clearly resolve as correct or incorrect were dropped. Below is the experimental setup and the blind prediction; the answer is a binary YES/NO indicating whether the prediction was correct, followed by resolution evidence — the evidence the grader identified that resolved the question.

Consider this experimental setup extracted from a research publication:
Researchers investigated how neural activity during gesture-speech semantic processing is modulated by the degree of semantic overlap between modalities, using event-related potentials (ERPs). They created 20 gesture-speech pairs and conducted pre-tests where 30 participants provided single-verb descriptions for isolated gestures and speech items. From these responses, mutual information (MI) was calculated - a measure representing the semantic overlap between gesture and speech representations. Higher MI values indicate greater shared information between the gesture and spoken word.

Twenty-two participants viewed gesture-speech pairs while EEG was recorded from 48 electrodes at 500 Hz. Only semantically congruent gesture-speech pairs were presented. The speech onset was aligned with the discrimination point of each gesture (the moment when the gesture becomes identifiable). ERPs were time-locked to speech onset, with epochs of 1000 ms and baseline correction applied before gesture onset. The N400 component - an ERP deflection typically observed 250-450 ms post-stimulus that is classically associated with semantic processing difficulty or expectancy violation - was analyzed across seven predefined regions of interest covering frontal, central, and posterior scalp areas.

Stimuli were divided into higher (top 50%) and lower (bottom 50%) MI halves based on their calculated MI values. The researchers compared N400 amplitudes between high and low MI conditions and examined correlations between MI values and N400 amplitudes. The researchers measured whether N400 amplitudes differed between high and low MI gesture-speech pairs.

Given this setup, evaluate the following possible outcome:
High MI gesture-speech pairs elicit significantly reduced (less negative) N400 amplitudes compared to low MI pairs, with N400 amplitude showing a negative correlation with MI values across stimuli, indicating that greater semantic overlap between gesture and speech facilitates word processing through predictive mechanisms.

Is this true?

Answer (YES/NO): YES